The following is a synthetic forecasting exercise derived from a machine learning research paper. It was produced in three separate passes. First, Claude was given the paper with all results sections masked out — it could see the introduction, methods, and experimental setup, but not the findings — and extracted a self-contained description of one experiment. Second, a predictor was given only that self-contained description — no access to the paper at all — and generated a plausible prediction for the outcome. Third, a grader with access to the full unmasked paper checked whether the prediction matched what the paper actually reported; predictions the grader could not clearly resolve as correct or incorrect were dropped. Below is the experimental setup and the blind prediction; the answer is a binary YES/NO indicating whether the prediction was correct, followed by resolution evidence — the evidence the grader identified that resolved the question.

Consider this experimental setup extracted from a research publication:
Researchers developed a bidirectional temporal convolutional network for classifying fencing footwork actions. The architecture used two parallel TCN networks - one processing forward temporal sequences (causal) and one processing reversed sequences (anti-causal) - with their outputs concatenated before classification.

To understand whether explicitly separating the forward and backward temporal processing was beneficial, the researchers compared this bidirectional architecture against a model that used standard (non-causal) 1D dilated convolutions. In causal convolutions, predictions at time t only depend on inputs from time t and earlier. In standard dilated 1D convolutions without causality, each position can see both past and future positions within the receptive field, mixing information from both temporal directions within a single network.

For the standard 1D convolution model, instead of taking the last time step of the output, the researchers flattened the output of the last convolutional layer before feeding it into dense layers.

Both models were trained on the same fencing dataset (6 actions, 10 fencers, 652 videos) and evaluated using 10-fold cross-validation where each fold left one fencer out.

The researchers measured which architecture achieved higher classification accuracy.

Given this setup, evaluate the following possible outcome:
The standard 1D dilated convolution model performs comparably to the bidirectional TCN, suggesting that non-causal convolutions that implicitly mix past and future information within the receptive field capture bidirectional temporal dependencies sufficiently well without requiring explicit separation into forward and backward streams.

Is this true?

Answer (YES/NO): NO